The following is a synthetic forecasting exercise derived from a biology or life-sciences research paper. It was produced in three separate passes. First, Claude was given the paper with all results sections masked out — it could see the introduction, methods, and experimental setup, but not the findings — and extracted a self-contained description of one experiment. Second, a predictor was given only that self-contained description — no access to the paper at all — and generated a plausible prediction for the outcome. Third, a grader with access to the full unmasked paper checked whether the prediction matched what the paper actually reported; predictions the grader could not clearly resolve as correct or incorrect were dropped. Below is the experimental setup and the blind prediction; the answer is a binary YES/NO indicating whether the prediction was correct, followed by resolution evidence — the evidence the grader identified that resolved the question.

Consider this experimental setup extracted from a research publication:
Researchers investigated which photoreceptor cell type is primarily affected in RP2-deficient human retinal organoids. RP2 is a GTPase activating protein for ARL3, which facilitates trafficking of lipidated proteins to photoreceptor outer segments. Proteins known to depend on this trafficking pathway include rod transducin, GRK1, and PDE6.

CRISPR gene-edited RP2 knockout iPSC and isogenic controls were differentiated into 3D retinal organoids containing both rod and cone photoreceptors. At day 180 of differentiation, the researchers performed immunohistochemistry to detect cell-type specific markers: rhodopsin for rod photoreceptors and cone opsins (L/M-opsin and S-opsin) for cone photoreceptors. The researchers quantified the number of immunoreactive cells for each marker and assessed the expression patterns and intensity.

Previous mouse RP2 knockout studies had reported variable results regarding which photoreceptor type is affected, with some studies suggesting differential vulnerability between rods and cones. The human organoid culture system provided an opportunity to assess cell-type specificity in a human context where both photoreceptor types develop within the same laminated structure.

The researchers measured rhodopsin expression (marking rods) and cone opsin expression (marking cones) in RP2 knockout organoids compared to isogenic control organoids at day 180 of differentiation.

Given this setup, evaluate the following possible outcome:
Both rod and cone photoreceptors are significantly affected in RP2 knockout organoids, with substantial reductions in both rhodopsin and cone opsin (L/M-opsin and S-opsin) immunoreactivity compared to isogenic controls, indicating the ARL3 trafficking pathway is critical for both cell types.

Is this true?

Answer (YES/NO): NO